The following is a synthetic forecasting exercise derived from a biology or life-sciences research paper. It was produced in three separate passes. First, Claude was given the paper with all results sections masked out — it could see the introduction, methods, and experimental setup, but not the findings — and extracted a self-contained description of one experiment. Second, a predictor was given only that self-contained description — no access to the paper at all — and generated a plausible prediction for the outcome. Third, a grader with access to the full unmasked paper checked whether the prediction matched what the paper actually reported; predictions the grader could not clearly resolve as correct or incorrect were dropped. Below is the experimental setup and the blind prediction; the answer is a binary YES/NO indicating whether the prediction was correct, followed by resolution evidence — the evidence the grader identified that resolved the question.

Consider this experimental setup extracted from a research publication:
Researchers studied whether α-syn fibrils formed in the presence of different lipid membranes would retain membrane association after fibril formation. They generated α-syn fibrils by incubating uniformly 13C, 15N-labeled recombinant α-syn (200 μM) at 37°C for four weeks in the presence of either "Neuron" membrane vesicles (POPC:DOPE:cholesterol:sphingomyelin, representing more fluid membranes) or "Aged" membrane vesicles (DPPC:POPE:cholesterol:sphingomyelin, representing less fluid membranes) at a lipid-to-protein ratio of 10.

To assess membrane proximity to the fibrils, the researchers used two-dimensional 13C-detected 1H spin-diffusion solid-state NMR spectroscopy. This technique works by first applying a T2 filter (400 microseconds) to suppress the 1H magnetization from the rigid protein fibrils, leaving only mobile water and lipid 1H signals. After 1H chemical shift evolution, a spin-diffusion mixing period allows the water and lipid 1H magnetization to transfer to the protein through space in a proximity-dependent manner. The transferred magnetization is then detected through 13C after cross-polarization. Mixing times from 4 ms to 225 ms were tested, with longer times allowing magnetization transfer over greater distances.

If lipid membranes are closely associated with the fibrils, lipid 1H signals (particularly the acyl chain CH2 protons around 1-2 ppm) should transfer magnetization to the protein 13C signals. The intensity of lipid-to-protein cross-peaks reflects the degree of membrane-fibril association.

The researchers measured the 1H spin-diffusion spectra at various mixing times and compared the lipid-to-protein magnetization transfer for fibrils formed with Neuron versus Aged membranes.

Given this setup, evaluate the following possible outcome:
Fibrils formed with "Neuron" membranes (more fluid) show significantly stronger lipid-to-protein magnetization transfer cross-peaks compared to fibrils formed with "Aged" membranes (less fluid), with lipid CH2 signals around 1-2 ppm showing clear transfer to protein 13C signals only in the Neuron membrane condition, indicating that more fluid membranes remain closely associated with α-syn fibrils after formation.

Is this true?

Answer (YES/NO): NO